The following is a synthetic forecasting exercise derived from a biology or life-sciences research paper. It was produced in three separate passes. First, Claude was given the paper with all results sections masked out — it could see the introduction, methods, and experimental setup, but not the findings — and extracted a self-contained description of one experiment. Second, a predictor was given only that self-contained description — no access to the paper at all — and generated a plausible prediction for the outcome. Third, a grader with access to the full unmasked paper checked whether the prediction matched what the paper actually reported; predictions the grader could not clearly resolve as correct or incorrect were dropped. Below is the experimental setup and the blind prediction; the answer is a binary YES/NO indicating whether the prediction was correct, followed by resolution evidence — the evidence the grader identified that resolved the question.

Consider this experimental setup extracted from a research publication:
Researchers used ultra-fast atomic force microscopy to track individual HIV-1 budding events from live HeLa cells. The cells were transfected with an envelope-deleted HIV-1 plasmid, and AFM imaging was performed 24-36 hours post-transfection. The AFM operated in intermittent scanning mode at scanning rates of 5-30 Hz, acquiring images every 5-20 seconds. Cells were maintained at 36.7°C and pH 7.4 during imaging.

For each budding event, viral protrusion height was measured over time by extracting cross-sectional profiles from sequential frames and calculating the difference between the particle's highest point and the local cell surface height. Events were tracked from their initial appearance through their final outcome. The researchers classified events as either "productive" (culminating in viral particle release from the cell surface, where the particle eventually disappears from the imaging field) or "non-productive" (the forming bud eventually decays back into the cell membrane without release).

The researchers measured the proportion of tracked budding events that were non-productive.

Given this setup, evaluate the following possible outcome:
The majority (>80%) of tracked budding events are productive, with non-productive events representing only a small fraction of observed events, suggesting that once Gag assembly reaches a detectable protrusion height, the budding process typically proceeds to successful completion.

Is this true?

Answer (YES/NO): NO